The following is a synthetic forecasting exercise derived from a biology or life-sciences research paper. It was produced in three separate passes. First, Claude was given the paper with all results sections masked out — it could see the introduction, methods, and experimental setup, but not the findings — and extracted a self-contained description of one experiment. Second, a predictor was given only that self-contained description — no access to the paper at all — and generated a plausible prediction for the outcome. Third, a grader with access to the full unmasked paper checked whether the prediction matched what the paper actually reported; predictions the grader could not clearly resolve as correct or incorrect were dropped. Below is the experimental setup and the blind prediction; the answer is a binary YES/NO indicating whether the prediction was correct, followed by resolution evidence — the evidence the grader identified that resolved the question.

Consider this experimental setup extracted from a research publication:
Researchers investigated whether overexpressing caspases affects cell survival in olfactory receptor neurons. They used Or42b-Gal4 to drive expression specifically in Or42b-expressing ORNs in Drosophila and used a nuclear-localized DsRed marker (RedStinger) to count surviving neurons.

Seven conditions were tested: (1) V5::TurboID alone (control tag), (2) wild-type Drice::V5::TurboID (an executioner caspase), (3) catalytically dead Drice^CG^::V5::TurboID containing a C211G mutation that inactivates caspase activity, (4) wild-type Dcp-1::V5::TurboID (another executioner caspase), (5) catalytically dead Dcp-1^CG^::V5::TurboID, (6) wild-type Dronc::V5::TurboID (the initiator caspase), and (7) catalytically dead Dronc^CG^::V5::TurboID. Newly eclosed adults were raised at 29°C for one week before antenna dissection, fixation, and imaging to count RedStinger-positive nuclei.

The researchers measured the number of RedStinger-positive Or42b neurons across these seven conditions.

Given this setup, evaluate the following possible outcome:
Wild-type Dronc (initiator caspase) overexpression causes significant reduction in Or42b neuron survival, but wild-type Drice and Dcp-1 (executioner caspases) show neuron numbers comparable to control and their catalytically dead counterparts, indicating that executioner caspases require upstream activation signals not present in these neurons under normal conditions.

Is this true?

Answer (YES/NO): NO